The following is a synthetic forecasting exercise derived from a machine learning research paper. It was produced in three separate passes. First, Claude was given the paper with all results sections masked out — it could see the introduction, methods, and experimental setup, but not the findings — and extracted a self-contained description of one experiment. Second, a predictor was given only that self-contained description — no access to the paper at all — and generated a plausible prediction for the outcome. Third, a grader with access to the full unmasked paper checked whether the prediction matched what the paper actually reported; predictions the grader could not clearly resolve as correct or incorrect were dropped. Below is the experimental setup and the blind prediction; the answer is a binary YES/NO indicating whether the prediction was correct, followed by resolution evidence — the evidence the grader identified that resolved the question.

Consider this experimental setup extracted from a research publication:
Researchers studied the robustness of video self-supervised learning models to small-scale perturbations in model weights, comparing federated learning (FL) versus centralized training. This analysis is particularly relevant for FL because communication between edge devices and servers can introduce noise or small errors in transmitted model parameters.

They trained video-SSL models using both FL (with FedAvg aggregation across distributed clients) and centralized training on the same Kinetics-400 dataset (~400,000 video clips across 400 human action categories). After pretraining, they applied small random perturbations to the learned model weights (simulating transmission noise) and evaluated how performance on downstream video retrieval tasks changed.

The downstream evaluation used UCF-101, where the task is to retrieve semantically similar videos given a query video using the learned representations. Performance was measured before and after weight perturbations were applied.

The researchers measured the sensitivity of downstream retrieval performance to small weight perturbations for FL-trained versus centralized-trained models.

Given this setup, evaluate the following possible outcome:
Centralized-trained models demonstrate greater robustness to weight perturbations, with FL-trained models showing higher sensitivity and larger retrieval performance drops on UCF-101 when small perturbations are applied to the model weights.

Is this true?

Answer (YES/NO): NO